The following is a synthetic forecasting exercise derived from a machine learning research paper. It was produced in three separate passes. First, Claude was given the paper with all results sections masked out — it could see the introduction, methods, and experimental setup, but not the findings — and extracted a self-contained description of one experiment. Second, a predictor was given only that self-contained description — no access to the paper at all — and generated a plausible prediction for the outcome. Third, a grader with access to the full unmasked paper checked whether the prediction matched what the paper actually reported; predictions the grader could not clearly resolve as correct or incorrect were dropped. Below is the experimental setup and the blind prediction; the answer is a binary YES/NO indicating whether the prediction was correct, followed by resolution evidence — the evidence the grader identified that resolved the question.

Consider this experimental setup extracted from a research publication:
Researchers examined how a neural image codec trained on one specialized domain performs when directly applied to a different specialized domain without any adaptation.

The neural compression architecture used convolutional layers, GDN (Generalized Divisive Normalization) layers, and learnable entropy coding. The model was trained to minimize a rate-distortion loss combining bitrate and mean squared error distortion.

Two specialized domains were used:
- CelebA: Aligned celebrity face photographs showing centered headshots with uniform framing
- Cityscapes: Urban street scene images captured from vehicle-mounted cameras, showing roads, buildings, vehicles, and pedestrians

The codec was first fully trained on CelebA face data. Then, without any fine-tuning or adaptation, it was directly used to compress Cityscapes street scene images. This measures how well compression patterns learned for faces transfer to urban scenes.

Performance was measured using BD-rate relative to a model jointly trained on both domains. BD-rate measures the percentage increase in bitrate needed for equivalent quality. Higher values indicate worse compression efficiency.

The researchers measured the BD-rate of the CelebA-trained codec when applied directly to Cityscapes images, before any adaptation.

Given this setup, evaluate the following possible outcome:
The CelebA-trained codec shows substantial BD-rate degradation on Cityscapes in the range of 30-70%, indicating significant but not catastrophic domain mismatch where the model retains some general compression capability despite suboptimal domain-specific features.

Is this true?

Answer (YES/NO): YES